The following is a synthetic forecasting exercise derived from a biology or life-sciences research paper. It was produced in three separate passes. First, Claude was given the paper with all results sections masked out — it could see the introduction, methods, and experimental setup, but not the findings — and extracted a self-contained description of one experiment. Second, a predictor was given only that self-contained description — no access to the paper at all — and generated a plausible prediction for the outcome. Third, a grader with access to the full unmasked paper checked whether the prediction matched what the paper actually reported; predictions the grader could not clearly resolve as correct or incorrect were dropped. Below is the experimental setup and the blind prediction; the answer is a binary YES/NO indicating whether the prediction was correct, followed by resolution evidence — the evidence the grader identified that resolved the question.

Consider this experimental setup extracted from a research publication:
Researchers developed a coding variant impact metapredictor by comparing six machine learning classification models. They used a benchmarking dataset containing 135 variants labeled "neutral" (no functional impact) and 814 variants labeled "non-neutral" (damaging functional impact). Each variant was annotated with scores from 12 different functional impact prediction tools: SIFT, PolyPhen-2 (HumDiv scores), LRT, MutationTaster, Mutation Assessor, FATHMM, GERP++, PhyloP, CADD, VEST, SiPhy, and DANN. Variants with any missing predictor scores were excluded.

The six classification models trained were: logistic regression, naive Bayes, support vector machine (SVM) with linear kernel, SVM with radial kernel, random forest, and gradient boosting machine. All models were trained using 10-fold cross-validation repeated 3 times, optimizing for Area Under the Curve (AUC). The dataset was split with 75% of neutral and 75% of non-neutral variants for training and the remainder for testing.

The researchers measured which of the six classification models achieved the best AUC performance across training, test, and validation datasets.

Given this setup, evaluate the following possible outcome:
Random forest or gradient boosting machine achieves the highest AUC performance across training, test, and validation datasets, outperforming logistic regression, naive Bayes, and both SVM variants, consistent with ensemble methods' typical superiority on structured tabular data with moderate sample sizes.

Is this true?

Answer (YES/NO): YES